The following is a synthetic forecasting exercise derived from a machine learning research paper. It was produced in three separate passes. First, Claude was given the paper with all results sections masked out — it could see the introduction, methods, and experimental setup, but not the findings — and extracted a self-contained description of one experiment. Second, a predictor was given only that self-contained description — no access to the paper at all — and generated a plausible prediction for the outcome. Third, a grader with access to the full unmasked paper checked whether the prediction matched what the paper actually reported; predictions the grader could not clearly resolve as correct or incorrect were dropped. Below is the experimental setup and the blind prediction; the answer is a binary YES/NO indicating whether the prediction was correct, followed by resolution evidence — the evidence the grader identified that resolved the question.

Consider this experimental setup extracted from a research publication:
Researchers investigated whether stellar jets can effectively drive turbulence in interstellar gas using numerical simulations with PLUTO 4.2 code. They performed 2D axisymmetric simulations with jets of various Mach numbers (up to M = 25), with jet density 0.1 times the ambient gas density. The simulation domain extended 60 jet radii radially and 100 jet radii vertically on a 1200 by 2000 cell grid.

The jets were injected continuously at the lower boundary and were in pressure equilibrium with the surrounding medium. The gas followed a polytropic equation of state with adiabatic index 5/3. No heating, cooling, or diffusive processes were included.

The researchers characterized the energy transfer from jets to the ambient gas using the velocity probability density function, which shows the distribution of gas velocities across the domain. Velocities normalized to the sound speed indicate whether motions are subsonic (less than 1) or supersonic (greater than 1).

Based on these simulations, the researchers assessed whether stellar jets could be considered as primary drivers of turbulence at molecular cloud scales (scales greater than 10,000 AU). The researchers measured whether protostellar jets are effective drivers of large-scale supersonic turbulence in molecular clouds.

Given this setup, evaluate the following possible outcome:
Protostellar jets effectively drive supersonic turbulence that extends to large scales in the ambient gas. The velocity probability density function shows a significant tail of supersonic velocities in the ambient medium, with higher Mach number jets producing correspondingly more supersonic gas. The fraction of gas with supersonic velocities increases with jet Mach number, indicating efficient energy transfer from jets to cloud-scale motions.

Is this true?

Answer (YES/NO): NO